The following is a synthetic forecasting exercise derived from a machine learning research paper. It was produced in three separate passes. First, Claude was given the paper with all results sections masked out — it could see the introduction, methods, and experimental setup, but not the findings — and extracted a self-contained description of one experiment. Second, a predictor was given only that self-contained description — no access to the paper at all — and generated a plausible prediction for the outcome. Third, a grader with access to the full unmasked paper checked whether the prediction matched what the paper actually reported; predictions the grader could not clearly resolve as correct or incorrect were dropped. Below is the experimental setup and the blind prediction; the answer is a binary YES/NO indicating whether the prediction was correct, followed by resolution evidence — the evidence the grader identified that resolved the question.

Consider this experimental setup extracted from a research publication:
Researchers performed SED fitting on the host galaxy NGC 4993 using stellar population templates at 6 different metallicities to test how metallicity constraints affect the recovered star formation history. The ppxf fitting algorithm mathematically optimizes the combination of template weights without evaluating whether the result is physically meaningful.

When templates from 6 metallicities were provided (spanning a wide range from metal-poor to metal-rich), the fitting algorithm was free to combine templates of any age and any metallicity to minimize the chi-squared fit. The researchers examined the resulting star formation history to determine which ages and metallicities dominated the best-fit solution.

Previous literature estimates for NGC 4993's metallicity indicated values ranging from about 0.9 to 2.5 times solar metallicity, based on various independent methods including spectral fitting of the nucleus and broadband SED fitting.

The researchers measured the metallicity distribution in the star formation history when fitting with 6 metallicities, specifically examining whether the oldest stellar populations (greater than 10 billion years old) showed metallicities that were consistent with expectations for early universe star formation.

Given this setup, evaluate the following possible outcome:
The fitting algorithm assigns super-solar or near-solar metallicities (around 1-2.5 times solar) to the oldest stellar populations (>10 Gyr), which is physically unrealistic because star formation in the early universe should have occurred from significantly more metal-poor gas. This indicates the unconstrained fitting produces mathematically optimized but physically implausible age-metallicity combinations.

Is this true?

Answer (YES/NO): YES